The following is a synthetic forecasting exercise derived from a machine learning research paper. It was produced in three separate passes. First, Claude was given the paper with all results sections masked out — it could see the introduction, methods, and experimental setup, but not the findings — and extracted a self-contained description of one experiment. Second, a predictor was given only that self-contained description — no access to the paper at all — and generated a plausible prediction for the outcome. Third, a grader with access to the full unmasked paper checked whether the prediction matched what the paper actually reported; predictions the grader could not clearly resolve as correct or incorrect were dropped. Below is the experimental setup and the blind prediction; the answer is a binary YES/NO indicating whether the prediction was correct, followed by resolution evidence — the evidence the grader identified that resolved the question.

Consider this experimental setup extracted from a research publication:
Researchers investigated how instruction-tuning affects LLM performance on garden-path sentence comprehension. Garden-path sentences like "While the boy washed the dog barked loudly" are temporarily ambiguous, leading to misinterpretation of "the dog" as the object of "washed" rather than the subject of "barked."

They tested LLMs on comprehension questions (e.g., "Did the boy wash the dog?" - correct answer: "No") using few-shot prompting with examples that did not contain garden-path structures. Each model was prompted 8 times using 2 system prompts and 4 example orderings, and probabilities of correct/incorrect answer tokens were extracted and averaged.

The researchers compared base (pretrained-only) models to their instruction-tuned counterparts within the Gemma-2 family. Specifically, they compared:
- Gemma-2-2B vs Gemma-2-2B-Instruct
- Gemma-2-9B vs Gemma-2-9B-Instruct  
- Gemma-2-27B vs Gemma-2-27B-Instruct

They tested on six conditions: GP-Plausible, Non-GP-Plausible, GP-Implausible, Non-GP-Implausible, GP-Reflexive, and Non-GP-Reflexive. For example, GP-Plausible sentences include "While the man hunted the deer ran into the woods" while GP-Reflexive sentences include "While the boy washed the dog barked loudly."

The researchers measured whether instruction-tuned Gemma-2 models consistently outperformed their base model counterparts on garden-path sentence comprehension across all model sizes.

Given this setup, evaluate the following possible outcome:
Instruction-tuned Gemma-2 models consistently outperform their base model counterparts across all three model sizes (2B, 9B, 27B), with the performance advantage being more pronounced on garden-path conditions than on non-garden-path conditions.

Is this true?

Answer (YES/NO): NO